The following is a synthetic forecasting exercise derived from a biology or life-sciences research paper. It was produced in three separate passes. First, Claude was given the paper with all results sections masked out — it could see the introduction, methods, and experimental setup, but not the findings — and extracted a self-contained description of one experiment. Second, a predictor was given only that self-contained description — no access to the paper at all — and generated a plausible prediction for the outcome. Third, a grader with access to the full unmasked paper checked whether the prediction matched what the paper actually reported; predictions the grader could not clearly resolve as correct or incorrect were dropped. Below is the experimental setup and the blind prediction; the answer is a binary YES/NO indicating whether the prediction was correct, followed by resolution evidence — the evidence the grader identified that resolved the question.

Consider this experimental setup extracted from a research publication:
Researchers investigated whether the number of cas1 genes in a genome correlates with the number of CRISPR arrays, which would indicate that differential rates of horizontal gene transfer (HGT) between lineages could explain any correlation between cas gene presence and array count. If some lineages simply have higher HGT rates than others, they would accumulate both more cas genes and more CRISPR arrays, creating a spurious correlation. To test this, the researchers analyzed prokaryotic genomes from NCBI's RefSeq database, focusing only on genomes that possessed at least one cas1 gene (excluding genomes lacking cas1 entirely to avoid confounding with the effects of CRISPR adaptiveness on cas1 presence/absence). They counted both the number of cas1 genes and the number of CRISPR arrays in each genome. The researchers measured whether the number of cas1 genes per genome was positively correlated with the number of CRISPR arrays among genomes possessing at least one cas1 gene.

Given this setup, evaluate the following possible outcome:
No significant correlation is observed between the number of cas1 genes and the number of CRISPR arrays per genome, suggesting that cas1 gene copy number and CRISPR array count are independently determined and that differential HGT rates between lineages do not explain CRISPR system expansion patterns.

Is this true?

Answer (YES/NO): YES